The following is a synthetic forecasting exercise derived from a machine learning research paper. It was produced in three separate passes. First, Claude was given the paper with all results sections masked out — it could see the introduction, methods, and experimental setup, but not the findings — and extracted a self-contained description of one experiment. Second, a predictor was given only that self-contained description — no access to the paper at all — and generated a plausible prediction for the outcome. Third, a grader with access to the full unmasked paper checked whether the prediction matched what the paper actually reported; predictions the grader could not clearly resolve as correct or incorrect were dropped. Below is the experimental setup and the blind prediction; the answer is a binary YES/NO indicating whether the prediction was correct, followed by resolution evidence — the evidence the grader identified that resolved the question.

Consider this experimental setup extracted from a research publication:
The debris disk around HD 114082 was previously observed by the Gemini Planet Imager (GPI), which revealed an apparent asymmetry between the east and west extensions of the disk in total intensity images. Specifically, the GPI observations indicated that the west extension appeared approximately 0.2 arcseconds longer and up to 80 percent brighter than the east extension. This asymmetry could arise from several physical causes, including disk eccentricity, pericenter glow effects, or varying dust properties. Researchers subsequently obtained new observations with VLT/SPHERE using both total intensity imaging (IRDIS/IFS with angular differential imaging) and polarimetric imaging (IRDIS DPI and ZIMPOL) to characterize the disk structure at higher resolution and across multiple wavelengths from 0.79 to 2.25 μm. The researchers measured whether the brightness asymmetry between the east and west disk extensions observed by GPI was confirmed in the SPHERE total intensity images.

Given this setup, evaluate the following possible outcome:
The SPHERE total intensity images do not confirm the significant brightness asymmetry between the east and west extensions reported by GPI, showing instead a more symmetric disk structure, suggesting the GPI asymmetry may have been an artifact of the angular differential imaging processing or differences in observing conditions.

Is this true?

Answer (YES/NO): YES